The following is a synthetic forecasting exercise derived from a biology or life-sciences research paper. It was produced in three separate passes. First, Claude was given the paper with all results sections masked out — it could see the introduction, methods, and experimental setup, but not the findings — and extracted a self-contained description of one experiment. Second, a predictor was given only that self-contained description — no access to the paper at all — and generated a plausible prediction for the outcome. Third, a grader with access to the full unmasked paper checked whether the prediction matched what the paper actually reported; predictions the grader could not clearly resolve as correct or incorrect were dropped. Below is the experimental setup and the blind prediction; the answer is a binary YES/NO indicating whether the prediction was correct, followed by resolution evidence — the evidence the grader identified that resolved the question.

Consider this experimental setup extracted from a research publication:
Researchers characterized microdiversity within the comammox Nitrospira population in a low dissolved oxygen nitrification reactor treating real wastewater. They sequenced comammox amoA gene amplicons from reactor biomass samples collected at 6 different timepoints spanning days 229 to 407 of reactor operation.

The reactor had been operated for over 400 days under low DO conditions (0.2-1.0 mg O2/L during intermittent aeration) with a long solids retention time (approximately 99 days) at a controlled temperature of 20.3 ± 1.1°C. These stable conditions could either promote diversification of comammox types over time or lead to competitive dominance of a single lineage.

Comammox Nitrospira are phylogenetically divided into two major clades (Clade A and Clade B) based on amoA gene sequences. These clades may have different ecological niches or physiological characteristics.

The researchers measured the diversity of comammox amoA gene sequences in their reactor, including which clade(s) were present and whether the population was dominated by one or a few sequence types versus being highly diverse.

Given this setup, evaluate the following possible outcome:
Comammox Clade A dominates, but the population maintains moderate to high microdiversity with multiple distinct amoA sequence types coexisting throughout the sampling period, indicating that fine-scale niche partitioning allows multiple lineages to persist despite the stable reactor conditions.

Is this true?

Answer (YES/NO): YES